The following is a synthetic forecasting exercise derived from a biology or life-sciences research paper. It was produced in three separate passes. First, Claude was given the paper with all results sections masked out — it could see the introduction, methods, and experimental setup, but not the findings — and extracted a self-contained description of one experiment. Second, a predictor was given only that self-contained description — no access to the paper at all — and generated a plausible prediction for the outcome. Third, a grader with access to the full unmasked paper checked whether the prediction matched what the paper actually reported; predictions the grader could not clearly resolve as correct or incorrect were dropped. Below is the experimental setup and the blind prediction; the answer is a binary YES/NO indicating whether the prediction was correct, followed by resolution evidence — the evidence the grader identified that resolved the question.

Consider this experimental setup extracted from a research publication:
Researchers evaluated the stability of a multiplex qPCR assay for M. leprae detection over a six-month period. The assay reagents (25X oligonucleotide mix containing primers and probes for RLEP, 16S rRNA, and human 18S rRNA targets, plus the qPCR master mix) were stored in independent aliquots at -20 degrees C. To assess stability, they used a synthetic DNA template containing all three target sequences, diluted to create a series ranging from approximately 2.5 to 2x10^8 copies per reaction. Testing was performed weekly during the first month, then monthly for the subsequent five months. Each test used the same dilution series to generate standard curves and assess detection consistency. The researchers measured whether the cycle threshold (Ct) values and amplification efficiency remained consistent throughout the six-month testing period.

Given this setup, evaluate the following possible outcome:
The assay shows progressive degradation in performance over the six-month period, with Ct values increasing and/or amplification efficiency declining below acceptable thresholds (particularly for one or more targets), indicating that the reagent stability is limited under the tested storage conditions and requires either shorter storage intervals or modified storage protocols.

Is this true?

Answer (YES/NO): NO